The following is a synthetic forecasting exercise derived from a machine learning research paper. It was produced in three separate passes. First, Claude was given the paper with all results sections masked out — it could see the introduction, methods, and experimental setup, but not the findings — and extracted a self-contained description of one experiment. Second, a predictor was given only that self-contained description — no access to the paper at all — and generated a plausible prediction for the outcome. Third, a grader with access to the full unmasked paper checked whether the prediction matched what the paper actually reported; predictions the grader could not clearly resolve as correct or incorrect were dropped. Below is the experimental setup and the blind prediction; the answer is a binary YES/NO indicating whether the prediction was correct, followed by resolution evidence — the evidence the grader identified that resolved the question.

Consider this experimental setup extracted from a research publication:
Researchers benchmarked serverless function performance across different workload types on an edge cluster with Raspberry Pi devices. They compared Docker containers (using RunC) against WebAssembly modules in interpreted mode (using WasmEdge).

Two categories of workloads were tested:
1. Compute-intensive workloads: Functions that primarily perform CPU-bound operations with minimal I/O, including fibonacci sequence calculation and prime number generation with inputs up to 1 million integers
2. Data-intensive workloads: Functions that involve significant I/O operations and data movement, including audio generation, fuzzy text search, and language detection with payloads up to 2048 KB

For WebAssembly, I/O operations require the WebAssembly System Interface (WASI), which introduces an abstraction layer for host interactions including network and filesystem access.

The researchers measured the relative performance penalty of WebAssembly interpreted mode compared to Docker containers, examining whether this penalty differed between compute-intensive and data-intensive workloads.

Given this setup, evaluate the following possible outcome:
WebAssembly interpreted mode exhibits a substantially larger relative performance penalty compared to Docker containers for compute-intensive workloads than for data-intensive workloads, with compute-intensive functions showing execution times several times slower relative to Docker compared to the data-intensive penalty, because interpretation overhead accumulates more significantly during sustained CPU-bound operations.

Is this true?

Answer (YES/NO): NO